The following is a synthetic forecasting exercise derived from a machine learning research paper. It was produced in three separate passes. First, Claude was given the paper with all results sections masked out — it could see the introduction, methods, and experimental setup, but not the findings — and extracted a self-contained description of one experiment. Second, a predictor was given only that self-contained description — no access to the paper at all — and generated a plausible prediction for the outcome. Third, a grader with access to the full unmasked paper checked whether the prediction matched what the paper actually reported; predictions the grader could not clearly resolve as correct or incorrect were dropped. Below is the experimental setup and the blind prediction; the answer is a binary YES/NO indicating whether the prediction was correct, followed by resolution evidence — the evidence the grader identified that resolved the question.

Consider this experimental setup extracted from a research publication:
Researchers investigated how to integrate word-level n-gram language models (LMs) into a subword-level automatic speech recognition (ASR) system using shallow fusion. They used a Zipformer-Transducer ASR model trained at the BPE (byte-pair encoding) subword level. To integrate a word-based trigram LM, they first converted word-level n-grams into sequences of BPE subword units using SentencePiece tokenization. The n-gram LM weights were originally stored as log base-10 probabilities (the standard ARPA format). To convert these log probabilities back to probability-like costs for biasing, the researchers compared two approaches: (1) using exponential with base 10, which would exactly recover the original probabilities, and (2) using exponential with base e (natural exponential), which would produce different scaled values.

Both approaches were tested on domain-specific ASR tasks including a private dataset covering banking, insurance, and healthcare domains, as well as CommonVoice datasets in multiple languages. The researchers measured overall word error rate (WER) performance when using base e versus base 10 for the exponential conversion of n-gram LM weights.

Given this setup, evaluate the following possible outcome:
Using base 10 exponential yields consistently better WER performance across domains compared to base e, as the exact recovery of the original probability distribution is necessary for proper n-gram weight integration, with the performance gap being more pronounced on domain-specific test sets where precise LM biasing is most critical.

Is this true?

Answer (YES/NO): NO